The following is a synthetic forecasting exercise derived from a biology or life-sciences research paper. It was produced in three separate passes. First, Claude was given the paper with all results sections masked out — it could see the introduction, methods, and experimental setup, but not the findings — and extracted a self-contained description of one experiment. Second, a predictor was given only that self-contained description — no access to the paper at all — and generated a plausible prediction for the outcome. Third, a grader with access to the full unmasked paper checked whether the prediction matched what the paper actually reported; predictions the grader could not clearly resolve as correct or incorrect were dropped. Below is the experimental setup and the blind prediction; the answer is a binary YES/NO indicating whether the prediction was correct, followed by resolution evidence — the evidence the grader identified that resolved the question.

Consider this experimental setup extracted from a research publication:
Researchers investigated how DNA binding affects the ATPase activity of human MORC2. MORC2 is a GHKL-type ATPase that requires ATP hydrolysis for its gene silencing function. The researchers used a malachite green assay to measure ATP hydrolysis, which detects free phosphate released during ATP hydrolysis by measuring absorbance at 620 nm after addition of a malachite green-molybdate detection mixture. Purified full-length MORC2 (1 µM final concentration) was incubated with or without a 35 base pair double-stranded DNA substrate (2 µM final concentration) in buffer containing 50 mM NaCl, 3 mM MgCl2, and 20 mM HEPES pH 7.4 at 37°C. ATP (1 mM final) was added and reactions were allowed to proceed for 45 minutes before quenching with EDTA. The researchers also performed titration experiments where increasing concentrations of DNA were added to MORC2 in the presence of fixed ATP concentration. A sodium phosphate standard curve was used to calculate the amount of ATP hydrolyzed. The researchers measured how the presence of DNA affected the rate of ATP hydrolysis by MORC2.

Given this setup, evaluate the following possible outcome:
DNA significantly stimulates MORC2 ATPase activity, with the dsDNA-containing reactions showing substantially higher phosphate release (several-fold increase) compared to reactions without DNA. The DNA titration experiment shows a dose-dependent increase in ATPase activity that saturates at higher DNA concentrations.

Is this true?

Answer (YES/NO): NO